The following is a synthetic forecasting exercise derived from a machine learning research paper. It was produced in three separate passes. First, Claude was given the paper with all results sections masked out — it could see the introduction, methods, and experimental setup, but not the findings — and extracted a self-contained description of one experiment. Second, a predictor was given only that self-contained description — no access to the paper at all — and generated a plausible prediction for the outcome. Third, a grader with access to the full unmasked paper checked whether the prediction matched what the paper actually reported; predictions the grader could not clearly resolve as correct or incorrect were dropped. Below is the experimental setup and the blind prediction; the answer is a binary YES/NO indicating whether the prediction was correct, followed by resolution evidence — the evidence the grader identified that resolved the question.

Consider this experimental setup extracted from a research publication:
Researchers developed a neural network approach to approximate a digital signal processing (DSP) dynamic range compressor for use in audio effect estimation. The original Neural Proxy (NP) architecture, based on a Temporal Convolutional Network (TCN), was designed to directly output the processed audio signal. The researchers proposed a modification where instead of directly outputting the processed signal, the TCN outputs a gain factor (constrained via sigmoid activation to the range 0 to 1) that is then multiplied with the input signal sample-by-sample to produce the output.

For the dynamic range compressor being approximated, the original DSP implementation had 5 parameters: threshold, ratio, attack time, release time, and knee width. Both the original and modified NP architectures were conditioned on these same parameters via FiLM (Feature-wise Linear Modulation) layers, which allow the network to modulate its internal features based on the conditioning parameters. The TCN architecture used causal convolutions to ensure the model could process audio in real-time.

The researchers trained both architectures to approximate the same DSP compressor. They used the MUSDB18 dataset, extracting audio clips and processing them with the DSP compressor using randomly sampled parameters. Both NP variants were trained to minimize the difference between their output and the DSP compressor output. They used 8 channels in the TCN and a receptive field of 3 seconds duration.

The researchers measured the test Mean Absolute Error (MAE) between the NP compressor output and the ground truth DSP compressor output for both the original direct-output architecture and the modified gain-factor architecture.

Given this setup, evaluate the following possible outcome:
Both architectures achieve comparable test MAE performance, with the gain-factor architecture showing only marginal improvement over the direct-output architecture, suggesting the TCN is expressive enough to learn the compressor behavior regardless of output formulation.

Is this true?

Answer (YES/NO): NO